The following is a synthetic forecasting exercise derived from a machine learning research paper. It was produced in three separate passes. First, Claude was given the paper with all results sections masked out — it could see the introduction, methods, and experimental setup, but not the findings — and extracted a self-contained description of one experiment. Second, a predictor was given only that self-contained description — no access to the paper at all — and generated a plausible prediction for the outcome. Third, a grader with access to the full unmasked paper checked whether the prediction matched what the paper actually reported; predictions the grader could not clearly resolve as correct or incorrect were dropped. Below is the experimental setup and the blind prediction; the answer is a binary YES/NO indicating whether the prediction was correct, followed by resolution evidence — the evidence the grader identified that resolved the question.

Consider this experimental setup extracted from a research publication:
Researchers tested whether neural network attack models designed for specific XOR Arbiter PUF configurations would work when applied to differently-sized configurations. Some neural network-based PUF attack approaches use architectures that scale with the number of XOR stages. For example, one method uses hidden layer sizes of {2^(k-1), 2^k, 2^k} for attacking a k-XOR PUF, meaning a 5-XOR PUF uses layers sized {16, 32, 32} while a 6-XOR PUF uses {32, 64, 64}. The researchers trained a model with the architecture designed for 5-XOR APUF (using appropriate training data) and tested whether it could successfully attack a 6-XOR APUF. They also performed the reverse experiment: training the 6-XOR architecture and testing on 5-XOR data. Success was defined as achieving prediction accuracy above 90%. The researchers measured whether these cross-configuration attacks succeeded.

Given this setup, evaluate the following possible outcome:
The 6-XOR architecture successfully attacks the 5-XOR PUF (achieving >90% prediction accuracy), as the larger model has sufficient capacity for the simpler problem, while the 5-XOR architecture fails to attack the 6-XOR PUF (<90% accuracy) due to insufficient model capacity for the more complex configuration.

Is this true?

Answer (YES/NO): NO